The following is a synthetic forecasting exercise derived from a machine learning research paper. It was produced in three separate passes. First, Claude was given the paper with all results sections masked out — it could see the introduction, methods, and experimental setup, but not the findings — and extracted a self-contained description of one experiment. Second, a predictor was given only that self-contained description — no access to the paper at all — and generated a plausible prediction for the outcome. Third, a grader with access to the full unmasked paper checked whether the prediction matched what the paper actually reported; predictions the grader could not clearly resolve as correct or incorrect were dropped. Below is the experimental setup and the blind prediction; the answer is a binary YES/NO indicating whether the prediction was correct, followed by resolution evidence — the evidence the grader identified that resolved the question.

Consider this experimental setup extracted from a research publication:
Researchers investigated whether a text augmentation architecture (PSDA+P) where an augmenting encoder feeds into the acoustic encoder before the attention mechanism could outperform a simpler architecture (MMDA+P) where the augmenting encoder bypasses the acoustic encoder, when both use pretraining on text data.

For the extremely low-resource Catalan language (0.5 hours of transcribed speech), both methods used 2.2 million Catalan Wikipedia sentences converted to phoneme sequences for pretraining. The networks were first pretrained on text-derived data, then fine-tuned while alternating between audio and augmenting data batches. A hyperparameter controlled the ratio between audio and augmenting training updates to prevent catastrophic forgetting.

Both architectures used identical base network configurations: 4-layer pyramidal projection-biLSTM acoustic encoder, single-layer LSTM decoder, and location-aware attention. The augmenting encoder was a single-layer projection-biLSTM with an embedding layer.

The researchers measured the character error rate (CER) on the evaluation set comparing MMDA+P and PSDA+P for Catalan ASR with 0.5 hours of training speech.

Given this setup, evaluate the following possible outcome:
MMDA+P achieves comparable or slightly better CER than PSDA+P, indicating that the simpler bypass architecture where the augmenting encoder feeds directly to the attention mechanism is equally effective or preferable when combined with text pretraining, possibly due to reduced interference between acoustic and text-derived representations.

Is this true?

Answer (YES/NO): NO